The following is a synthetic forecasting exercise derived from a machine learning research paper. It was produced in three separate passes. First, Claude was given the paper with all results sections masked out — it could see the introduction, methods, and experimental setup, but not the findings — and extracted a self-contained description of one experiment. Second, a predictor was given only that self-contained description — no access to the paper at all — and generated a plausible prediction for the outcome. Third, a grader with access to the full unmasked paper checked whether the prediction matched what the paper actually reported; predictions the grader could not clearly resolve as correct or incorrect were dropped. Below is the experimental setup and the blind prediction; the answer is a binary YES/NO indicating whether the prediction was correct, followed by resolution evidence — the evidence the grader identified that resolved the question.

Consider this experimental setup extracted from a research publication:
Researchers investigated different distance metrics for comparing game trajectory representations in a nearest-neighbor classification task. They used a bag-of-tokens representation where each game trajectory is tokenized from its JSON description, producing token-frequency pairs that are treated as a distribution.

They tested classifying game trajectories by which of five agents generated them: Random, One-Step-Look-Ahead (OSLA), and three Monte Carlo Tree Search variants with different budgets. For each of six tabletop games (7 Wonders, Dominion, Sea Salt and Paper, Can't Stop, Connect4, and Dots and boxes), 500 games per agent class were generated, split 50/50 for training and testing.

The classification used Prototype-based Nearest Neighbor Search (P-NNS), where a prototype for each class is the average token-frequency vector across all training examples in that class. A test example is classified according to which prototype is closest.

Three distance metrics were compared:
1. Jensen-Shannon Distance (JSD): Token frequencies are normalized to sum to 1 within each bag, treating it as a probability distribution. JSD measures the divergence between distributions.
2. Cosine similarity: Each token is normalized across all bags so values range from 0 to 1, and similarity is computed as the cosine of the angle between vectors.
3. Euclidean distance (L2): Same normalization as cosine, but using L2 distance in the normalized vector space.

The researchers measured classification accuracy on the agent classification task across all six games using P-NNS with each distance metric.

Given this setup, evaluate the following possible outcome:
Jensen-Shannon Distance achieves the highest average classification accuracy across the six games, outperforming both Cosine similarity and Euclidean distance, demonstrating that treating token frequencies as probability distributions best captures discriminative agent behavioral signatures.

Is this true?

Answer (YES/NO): NO